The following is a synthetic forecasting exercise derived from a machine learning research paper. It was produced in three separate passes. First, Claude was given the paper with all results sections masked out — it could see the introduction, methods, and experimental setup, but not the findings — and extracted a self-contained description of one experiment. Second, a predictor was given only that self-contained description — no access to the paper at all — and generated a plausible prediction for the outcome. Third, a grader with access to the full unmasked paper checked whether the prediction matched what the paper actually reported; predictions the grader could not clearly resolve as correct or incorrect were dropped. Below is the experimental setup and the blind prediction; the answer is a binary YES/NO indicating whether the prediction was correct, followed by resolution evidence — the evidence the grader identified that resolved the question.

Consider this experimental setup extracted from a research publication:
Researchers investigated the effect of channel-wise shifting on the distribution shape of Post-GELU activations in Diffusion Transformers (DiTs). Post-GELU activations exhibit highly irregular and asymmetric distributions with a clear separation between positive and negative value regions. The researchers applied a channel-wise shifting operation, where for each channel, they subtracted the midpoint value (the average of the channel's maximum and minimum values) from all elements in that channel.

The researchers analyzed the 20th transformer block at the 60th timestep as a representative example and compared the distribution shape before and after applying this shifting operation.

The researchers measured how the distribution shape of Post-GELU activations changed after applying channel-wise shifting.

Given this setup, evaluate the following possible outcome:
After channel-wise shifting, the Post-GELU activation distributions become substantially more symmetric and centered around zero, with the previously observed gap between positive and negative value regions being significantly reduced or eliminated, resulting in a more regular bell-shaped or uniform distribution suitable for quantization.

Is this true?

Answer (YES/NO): YES